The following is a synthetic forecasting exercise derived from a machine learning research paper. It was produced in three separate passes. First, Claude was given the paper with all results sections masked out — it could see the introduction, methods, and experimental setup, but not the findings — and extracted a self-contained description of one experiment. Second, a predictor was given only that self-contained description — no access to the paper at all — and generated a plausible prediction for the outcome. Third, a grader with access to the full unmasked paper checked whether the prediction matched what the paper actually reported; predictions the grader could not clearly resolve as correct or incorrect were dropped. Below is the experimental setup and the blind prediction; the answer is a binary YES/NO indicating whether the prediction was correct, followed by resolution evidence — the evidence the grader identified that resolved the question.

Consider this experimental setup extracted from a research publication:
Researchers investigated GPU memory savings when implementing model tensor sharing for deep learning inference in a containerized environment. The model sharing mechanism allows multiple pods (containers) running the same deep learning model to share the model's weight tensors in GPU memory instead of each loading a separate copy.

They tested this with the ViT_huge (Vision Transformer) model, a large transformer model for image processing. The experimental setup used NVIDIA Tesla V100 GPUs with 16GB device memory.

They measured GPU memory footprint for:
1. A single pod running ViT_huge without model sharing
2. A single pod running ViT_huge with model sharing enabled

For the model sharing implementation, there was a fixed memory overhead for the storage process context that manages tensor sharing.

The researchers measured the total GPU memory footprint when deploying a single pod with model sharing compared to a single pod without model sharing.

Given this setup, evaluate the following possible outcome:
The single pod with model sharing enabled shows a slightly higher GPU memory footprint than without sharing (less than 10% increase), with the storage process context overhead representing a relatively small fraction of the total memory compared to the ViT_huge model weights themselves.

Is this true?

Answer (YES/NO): YES